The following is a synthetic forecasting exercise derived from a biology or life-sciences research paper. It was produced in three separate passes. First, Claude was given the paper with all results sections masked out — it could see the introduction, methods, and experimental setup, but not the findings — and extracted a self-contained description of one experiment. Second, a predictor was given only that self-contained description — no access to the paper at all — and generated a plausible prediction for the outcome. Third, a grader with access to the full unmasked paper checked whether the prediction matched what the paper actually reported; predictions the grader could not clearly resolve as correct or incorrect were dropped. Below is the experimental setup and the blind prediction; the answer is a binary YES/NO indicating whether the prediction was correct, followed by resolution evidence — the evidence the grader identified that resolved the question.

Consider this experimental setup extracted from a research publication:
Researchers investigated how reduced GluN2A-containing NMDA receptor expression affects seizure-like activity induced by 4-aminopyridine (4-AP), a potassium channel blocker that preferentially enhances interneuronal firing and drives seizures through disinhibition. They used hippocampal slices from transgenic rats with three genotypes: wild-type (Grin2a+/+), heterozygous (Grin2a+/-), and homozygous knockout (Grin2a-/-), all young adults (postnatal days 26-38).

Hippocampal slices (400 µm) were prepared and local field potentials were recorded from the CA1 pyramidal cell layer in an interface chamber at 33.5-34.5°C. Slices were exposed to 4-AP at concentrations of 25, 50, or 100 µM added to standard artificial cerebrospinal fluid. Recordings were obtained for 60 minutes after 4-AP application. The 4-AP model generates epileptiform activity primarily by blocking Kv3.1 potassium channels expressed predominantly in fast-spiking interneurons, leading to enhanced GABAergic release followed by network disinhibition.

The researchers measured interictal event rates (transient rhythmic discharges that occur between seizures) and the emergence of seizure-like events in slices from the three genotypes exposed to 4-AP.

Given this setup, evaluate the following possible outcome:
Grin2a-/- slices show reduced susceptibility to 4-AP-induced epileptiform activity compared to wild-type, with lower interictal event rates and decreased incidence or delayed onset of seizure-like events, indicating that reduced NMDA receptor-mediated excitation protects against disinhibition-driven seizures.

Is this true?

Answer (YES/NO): YES